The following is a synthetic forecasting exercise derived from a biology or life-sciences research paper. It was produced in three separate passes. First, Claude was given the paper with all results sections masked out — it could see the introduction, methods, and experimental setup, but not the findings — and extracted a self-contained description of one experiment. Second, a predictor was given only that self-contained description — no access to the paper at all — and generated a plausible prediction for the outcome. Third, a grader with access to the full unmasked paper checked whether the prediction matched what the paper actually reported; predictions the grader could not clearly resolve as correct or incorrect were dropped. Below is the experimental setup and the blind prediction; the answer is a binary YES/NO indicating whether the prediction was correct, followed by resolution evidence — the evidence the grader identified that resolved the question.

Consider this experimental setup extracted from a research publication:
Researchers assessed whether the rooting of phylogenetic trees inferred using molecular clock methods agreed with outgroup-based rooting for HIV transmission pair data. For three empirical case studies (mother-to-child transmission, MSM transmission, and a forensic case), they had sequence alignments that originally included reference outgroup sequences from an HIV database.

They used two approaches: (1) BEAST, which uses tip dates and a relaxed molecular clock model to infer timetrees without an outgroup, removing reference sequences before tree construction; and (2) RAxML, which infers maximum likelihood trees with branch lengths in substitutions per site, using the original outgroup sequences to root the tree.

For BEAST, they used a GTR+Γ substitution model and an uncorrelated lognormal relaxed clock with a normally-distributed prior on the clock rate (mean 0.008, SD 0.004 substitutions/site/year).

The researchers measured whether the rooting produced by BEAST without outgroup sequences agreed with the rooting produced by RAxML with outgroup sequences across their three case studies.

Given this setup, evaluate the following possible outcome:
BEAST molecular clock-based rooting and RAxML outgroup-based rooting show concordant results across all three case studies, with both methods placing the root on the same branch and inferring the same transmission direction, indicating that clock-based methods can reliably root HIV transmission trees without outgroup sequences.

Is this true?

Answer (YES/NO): YES